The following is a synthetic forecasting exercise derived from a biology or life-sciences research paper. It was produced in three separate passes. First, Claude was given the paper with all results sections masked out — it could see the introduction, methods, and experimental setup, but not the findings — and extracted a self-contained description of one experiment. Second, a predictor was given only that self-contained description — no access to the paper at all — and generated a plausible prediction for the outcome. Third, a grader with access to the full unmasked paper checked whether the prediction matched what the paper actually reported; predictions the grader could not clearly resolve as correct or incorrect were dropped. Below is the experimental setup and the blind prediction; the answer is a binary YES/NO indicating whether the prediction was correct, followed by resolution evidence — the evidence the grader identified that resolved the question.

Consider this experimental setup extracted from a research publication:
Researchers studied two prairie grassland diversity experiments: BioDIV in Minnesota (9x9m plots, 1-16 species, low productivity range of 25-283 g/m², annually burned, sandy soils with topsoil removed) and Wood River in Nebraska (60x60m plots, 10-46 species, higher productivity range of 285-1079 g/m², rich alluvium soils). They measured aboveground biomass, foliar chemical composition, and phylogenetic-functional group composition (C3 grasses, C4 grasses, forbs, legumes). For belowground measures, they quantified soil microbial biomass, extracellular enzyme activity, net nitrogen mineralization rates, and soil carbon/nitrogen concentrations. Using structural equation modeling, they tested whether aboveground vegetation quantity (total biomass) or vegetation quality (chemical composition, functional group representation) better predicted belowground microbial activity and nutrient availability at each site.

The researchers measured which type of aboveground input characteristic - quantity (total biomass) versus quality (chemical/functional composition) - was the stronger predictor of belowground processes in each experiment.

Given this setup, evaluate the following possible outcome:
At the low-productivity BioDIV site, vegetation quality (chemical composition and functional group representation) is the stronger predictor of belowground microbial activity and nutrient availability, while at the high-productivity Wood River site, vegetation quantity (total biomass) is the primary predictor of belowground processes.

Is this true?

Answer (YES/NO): NO